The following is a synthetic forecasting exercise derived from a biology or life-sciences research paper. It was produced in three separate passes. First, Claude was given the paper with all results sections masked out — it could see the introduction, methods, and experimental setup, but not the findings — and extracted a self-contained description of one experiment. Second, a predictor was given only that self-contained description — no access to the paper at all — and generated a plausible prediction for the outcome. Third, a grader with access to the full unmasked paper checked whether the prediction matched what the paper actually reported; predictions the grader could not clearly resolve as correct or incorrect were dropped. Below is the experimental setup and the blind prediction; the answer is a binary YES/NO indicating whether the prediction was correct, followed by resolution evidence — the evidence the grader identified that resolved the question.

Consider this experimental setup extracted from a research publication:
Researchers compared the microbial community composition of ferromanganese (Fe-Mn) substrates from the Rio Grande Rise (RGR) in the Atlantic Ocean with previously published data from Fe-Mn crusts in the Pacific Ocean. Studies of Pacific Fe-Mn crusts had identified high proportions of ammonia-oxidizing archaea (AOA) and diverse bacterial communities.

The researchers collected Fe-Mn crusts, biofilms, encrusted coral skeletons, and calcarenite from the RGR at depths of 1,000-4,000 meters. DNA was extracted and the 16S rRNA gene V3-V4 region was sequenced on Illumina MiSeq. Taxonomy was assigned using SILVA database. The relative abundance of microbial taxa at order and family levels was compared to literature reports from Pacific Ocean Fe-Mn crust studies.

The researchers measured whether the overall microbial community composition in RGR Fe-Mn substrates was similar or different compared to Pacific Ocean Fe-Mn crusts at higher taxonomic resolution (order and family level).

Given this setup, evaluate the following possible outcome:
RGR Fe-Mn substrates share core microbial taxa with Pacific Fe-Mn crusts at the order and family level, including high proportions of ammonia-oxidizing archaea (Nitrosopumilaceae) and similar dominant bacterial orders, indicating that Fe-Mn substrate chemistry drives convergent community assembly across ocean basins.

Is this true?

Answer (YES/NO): NO